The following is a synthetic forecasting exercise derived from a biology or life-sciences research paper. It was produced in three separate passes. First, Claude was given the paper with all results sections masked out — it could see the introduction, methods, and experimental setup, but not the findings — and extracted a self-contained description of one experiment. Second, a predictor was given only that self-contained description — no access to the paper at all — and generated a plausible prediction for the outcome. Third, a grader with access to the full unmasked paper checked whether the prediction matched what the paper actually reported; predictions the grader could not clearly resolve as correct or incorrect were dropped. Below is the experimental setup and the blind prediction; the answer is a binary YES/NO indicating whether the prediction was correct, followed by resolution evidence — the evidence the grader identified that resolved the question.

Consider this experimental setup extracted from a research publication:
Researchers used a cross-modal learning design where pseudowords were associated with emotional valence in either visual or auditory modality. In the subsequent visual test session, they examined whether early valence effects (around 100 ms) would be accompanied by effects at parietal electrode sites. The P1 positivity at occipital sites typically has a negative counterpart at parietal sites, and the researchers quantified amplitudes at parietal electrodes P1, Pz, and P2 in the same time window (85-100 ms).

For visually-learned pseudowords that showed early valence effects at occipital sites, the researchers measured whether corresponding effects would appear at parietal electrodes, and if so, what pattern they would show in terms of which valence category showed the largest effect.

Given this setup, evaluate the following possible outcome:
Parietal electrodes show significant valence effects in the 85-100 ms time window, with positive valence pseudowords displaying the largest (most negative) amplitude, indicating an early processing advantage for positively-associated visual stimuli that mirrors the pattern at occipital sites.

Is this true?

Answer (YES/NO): NO